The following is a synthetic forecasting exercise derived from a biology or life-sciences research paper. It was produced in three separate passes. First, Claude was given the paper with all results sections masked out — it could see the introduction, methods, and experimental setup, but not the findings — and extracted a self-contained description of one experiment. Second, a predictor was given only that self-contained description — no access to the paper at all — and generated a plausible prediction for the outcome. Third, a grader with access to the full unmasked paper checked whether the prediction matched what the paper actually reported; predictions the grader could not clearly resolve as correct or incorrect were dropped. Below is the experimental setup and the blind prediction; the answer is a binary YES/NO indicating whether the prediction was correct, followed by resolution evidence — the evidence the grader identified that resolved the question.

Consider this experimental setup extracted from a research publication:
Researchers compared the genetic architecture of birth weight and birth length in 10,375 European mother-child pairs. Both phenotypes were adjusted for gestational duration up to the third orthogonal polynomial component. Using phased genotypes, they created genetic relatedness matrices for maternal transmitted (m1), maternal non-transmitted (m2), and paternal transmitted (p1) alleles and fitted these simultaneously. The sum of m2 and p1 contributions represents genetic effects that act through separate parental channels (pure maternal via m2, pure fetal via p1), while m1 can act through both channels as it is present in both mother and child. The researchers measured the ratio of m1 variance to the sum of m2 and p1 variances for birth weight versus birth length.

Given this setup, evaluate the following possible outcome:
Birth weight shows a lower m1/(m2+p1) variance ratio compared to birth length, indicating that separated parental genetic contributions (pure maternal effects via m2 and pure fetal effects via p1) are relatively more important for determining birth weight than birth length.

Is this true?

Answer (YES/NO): YES